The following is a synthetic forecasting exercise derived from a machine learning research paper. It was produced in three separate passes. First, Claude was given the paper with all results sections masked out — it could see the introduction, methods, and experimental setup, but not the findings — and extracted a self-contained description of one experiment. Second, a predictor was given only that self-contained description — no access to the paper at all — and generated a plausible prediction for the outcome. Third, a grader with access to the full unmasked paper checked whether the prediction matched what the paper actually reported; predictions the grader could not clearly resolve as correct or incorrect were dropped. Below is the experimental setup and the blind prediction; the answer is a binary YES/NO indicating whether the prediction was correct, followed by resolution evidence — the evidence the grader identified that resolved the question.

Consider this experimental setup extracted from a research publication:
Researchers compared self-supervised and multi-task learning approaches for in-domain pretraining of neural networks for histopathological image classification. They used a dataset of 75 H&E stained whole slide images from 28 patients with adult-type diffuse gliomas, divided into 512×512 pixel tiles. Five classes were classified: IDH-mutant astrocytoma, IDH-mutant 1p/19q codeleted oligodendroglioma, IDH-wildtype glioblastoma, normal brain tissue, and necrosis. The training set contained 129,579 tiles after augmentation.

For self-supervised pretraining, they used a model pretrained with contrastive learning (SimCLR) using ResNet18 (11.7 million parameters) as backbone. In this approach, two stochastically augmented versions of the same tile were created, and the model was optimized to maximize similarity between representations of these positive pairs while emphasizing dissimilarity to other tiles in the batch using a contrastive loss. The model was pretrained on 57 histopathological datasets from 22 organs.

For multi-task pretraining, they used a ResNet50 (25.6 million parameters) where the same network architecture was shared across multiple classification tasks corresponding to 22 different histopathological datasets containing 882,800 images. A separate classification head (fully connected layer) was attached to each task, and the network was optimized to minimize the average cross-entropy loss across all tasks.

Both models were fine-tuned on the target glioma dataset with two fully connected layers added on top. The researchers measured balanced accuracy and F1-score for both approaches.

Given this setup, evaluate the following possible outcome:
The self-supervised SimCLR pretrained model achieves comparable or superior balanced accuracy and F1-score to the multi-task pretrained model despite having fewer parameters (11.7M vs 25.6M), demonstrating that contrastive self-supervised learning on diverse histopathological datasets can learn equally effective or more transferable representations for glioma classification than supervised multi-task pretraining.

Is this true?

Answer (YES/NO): NO